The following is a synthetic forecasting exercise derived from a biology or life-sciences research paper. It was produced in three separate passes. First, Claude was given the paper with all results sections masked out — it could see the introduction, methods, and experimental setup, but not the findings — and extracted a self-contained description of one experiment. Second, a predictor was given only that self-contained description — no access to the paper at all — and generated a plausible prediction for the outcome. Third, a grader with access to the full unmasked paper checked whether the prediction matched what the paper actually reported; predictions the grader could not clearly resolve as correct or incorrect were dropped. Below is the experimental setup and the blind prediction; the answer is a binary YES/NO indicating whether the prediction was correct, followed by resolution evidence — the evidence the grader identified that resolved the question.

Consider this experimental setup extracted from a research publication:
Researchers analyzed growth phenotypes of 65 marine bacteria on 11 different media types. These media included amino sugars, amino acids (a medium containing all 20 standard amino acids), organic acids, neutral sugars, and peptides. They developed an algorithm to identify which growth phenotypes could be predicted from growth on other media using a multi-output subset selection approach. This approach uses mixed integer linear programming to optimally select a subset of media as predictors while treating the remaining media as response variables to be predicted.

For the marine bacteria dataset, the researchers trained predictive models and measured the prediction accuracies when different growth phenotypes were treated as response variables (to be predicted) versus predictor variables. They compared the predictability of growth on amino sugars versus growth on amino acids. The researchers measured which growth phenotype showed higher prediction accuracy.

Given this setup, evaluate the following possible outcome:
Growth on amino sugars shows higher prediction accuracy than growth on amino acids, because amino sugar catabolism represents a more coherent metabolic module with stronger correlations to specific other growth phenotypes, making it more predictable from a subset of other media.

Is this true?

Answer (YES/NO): YES